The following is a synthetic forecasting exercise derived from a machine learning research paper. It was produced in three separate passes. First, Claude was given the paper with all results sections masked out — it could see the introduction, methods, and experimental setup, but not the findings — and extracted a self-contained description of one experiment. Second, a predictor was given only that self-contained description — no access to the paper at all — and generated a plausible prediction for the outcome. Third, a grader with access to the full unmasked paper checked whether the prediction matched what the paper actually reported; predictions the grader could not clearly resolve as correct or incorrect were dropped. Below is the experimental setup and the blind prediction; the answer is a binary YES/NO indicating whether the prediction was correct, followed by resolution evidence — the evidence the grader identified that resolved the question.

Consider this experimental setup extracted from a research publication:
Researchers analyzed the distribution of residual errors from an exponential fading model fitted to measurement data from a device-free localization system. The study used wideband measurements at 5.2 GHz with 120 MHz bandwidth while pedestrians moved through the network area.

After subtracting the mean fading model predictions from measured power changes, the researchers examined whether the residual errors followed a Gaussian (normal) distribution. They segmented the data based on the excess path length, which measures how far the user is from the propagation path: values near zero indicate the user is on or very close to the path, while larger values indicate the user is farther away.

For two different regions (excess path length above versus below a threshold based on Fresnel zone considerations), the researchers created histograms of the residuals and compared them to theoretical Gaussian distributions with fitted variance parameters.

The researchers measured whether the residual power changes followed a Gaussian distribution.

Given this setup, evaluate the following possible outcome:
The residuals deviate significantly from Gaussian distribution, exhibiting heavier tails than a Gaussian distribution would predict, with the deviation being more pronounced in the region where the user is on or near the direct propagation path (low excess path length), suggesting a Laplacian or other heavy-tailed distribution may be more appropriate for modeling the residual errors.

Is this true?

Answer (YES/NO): NO